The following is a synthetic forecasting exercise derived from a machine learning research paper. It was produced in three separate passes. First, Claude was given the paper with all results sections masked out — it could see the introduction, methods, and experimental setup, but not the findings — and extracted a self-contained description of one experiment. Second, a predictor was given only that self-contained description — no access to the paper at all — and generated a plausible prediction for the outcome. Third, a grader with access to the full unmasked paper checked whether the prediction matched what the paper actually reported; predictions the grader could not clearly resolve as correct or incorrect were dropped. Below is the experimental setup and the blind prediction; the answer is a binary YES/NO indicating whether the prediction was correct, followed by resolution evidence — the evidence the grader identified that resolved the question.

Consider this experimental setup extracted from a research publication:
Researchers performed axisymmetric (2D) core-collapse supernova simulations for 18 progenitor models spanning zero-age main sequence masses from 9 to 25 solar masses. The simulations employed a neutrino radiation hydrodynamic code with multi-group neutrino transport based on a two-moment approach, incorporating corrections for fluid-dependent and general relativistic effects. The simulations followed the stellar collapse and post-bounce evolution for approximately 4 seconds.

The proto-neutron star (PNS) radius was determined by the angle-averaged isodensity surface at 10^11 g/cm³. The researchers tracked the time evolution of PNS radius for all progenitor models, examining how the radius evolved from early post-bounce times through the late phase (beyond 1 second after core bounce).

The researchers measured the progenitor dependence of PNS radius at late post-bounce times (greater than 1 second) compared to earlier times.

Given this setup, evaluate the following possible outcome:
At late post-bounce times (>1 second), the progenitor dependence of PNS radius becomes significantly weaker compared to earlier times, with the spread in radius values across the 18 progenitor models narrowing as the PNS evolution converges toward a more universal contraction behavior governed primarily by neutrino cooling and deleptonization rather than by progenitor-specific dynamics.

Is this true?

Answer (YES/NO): YES